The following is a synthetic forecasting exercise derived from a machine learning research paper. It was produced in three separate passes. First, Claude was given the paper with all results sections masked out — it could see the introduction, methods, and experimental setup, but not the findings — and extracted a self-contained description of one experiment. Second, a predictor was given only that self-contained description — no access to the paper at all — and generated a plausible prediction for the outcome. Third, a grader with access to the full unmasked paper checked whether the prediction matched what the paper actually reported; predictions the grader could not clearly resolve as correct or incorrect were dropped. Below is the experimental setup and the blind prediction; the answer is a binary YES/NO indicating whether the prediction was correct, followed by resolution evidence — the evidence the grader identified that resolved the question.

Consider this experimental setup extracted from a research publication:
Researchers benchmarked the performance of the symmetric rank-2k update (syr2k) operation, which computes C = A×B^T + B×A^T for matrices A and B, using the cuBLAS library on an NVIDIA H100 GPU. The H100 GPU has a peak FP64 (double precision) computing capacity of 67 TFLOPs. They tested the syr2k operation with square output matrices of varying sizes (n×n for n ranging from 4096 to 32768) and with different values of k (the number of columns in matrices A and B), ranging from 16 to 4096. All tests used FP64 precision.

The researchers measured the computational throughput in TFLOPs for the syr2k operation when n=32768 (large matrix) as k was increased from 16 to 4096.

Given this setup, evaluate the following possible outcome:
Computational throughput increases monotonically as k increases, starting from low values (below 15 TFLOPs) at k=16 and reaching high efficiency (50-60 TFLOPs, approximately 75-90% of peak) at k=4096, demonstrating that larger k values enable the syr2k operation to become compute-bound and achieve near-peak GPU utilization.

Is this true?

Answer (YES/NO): NO